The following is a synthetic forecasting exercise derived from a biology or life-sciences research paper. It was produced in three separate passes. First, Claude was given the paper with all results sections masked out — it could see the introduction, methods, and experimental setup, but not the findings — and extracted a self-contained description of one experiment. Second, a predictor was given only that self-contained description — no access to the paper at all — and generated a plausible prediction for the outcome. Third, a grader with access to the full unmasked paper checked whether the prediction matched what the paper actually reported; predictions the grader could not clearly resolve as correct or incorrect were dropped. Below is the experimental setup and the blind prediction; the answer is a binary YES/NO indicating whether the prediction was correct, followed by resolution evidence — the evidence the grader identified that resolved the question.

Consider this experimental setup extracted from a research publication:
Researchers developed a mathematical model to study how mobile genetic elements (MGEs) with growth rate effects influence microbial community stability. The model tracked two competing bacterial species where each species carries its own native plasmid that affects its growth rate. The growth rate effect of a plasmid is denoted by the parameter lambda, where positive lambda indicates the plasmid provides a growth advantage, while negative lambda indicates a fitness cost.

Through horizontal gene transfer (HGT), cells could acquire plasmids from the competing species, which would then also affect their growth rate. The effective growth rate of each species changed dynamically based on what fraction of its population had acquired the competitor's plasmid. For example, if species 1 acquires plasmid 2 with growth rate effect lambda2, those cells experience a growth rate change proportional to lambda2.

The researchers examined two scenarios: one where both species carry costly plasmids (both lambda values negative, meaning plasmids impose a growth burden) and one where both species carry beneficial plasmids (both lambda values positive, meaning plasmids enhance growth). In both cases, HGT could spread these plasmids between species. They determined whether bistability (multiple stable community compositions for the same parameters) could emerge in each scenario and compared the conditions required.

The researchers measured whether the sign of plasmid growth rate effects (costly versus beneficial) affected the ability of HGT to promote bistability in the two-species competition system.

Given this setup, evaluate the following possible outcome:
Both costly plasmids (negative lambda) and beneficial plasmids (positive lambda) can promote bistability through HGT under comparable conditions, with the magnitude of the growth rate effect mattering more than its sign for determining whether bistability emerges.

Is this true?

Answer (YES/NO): YES